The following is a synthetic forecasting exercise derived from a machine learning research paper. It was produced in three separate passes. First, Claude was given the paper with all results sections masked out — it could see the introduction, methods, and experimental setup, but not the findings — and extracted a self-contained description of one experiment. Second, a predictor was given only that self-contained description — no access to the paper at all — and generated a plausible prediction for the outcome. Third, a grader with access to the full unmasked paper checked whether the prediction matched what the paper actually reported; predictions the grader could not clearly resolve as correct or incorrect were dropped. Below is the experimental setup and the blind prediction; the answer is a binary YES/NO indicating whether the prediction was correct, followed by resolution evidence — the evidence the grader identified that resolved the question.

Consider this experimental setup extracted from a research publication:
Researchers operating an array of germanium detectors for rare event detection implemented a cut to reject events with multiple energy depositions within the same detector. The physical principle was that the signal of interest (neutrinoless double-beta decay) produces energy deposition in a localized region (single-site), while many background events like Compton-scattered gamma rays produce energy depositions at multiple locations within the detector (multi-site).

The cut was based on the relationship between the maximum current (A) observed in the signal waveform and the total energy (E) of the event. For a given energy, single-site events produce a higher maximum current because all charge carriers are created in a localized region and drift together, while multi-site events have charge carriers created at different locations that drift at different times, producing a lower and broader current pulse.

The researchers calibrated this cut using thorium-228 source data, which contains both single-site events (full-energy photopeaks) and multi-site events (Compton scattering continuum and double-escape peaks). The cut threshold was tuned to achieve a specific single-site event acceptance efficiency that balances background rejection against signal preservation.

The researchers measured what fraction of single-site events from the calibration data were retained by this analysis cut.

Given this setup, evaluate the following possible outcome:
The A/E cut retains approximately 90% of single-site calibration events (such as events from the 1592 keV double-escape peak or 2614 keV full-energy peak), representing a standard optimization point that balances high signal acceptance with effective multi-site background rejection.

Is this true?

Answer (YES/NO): YES